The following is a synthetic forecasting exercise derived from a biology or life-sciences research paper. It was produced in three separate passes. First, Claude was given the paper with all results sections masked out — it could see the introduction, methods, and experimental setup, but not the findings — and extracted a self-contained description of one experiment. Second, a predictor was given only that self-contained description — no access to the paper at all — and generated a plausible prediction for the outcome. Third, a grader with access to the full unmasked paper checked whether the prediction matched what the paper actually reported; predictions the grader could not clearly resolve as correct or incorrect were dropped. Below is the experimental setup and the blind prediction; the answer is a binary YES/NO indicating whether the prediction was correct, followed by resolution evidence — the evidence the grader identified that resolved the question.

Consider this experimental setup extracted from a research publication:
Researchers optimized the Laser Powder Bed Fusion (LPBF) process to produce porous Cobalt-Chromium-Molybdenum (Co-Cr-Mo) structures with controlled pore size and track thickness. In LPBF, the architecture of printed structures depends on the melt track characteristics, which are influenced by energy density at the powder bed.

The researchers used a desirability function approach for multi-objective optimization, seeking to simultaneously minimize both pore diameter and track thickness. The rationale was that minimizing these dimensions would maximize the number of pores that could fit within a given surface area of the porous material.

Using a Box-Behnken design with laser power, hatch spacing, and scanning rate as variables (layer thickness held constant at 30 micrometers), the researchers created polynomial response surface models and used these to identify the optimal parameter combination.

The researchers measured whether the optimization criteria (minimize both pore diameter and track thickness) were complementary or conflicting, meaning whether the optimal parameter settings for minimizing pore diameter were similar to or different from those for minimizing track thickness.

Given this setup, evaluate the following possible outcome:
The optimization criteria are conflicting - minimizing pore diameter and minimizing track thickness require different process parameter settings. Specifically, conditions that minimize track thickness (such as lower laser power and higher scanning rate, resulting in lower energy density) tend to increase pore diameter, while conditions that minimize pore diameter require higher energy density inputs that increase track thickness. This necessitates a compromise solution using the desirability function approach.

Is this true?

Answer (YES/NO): NO